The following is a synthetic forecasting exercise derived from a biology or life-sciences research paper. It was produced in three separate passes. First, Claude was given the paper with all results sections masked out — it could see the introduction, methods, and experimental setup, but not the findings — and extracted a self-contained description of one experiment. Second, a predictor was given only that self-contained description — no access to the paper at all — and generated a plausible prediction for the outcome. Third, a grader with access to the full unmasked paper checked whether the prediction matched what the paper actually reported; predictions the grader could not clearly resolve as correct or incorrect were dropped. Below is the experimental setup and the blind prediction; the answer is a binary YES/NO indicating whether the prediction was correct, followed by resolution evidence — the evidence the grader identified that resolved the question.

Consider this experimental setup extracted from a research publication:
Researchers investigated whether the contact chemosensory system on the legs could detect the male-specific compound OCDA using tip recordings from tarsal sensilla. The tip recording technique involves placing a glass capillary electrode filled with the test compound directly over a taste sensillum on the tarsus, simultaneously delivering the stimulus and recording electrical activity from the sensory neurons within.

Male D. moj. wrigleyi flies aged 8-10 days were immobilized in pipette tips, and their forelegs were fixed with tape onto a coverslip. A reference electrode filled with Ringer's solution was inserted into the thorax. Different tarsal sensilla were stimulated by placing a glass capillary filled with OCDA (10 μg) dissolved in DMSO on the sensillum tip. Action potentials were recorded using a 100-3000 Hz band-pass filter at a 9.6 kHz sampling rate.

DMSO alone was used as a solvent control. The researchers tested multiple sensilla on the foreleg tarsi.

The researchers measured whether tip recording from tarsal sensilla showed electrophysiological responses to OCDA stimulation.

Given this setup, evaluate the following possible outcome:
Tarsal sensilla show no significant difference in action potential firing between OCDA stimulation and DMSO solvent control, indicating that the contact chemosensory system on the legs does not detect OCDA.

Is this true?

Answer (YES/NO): NO